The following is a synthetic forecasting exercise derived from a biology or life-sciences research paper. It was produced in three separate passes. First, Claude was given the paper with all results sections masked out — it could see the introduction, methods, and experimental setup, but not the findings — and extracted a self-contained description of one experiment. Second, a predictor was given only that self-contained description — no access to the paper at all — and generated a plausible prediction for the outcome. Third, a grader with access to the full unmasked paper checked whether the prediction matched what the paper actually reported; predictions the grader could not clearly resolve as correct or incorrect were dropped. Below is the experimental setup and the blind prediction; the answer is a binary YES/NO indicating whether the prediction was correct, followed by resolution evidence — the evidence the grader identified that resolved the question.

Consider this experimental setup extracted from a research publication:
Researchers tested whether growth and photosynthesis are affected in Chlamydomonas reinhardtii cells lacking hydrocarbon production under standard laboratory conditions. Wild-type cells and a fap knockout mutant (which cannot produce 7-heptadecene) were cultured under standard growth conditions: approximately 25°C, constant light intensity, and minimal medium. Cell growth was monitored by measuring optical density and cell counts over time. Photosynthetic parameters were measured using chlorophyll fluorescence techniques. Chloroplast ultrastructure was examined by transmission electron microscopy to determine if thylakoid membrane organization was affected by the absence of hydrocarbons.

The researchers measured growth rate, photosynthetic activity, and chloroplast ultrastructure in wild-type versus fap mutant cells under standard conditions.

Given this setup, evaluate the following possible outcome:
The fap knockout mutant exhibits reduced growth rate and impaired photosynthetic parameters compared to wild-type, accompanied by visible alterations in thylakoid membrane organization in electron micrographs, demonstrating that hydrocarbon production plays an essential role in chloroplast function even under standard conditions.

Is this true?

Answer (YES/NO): NO